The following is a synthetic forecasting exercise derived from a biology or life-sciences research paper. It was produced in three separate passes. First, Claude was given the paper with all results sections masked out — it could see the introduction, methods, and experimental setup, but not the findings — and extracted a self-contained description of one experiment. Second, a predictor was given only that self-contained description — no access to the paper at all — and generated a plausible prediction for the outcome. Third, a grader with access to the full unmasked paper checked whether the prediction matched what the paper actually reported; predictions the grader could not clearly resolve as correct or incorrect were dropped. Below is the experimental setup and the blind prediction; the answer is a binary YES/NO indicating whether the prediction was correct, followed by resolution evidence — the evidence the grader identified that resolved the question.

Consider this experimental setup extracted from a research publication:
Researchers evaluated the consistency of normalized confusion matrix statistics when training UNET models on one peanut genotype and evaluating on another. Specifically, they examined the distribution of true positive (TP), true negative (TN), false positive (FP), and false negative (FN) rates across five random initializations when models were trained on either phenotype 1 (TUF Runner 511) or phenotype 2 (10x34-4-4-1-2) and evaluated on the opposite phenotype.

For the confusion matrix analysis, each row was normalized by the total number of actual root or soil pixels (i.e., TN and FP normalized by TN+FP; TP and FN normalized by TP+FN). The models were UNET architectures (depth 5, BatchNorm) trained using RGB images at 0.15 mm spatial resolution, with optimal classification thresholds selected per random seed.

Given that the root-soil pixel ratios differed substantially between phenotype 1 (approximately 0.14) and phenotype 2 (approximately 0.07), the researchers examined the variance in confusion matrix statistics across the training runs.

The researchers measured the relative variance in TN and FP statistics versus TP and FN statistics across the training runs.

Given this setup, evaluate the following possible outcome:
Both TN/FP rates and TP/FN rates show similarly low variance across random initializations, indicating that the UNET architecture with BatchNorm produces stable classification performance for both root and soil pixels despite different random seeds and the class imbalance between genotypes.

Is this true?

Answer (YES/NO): NO